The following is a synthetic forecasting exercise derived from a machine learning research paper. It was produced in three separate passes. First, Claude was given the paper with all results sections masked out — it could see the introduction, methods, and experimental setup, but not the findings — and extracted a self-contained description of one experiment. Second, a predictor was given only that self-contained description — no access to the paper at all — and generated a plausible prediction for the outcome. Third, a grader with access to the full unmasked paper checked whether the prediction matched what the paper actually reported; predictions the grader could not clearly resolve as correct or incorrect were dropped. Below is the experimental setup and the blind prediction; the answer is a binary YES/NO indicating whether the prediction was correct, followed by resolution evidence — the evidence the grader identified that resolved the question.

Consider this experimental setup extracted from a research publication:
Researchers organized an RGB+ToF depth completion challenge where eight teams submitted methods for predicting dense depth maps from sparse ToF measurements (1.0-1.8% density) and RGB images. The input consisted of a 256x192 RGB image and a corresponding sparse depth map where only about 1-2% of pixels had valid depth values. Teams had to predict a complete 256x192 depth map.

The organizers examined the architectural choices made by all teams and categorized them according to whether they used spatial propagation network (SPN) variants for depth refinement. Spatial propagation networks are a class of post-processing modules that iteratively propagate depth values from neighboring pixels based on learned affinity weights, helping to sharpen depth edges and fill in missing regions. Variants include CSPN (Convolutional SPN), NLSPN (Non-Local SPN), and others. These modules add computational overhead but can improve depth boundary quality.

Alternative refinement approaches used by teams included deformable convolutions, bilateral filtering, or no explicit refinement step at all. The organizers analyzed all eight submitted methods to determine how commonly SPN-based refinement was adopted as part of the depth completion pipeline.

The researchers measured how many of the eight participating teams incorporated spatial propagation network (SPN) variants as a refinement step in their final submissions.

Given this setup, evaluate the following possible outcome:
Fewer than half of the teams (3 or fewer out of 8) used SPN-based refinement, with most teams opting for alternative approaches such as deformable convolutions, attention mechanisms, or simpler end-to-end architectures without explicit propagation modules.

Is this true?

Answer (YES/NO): YES